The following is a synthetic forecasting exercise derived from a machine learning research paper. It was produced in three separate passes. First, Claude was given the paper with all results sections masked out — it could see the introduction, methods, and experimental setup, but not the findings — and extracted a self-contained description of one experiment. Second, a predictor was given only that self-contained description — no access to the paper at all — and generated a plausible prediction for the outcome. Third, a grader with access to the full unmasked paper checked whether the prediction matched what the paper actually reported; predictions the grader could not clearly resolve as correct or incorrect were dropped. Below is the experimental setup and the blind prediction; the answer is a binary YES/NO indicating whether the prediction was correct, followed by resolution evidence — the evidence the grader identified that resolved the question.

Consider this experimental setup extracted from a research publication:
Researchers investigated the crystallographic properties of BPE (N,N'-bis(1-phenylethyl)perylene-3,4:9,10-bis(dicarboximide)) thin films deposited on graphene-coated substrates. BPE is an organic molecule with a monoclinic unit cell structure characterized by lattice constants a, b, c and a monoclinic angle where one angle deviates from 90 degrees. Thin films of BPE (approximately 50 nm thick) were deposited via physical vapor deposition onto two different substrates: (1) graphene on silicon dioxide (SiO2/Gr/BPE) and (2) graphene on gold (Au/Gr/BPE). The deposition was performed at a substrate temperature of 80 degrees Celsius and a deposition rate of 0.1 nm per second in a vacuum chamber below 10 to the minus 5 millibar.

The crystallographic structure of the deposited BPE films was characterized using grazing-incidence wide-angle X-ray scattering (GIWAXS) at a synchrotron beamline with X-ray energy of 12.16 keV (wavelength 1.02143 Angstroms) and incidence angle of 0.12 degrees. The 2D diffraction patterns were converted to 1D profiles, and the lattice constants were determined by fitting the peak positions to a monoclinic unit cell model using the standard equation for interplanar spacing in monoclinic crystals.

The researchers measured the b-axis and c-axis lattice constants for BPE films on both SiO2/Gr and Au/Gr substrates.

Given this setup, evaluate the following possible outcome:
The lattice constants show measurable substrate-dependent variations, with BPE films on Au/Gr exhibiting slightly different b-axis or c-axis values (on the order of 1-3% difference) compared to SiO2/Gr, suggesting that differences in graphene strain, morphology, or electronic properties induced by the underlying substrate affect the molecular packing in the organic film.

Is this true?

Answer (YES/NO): YES